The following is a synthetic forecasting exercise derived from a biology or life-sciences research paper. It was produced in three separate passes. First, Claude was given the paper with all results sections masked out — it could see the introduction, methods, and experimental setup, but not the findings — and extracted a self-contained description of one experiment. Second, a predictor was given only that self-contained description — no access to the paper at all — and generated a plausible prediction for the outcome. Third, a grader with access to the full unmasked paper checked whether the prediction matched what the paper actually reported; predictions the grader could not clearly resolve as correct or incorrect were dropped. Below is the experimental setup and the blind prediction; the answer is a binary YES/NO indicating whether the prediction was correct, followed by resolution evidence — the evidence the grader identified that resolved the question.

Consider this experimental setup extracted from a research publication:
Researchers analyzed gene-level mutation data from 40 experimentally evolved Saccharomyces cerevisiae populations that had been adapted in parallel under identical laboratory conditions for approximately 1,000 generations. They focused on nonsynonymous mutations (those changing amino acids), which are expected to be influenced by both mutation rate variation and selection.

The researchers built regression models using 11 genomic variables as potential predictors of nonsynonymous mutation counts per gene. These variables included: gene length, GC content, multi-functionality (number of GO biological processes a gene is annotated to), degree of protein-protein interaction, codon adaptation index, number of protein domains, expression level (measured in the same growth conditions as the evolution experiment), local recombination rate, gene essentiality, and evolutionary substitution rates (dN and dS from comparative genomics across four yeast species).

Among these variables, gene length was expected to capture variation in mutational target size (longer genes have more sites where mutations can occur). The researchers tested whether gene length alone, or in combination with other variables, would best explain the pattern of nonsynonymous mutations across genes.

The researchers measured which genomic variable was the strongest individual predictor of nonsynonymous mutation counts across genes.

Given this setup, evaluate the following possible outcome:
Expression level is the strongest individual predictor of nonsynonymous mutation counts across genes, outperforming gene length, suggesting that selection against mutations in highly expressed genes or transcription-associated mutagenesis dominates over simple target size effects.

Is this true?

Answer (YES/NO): NO